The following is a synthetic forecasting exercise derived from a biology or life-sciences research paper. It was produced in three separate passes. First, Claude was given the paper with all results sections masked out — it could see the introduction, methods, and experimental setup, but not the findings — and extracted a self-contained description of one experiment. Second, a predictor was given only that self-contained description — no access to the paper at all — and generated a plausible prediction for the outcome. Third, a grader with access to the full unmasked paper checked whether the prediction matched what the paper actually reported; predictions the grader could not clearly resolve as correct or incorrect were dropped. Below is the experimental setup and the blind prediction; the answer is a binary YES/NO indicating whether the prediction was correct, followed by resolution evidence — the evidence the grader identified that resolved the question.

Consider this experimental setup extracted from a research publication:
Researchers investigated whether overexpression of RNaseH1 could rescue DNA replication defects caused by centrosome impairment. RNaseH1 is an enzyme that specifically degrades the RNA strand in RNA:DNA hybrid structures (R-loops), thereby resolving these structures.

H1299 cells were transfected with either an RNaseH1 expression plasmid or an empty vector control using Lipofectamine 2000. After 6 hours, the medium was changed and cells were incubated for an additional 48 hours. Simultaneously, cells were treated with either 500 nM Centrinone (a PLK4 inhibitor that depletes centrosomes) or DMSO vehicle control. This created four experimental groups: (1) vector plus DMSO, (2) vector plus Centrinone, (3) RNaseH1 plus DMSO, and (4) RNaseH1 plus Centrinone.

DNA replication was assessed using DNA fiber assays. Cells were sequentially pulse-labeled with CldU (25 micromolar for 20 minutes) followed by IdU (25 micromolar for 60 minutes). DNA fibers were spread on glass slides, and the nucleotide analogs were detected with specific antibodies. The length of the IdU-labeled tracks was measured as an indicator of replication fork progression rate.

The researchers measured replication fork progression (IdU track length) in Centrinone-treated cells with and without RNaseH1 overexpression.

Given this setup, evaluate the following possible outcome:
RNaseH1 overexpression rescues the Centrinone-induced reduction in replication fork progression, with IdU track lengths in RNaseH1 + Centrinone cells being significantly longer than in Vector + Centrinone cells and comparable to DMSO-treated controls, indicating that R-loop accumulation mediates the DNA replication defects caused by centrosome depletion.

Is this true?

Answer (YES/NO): YES